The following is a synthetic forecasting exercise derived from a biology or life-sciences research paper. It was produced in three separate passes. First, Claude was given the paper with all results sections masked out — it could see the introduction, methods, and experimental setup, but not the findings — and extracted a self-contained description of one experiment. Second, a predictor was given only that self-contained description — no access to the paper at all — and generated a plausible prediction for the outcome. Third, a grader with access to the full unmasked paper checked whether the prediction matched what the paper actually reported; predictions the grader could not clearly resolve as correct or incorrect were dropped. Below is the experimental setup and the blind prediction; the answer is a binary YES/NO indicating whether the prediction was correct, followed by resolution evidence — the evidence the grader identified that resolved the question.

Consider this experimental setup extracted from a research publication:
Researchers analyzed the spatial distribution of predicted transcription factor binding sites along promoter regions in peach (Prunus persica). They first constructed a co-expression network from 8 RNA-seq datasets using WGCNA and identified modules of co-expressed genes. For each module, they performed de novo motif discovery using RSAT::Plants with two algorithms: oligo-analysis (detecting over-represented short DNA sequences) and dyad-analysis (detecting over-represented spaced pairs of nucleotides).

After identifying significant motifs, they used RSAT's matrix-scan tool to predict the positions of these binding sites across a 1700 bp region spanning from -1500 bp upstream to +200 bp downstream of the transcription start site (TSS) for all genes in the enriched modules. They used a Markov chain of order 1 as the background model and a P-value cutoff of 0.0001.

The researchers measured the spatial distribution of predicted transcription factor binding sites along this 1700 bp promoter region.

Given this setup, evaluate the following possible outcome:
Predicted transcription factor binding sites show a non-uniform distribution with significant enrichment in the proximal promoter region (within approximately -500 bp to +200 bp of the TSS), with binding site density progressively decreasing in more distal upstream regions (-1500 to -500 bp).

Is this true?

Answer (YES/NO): YES